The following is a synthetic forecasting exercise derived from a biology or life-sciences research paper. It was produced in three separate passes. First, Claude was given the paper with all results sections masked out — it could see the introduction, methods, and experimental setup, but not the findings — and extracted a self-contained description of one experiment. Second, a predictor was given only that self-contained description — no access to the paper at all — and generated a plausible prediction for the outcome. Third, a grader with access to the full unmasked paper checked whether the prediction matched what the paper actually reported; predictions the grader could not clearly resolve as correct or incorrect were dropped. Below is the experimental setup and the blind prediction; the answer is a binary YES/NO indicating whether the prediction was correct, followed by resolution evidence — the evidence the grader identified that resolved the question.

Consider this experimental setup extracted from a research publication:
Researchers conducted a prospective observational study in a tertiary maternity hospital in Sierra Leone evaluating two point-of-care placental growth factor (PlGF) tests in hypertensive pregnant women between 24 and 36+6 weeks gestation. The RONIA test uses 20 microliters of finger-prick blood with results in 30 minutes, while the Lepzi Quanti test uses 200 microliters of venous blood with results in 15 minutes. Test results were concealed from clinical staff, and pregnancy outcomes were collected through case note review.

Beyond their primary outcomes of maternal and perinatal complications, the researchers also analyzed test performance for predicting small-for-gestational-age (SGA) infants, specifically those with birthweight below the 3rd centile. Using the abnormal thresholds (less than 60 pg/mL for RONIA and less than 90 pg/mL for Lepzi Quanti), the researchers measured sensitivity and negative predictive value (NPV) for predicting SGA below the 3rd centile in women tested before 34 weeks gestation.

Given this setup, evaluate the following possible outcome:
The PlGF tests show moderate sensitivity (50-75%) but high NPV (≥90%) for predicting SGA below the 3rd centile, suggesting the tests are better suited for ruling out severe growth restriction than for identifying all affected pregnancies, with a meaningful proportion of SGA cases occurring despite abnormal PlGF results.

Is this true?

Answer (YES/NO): NO